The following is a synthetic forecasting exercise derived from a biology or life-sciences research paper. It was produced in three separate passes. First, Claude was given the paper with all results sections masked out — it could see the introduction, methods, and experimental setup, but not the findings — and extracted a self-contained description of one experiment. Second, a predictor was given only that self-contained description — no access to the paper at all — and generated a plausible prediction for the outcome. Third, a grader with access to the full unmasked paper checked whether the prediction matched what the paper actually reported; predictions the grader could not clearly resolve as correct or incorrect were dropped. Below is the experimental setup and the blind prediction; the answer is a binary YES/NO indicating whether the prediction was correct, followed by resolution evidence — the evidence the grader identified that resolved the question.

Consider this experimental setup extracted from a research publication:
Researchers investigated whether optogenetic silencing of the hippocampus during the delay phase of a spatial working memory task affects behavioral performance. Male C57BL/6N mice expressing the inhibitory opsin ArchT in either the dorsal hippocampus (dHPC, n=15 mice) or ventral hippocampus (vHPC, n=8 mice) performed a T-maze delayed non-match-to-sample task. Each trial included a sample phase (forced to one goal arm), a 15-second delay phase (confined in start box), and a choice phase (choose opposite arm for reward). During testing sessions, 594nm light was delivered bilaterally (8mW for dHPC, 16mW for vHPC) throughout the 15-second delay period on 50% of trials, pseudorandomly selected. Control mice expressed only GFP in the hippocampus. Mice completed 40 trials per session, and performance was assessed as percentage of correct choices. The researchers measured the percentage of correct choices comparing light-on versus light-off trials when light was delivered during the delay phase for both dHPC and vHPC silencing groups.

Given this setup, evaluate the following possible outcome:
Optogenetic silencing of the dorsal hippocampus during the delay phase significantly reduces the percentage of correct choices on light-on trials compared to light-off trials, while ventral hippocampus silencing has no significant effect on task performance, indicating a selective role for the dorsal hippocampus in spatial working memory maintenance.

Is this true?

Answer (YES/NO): NO